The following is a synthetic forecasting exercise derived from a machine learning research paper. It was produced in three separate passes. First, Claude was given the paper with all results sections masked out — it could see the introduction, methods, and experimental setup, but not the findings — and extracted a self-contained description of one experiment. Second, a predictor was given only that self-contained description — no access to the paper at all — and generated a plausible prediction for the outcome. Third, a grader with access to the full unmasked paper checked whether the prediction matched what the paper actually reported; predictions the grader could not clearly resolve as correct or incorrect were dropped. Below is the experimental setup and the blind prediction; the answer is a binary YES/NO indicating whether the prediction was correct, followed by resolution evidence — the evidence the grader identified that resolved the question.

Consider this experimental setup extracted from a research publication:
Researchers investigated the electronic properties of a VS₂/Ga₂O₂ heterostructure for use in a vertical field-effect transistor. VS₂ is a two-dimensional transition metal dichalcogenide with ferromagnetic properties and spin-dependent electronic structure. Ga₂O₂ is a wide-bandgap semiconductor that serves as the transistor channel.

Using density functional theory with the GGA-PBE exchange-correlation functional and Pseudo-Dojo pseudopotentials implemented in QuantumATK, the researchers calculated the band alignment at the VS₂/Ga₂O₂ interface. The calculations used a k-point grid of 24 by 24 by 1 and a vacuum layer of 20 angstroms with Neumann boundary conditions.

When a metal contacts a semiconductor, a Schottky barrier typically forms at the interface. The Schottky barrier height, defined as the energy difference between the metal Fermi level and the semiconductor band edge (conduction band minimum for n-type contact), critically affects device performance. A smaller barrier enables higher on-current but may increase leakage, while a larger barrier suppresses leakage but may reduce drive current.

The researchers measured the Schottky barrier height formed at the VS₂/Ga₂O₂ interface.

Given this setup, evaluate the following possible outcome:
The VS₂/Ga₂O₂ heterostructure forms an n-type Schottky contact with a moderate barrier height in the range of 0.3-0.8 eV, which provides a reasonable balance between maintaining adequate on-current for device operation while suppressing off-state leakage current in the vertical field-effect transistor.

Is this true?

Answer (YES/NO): NO